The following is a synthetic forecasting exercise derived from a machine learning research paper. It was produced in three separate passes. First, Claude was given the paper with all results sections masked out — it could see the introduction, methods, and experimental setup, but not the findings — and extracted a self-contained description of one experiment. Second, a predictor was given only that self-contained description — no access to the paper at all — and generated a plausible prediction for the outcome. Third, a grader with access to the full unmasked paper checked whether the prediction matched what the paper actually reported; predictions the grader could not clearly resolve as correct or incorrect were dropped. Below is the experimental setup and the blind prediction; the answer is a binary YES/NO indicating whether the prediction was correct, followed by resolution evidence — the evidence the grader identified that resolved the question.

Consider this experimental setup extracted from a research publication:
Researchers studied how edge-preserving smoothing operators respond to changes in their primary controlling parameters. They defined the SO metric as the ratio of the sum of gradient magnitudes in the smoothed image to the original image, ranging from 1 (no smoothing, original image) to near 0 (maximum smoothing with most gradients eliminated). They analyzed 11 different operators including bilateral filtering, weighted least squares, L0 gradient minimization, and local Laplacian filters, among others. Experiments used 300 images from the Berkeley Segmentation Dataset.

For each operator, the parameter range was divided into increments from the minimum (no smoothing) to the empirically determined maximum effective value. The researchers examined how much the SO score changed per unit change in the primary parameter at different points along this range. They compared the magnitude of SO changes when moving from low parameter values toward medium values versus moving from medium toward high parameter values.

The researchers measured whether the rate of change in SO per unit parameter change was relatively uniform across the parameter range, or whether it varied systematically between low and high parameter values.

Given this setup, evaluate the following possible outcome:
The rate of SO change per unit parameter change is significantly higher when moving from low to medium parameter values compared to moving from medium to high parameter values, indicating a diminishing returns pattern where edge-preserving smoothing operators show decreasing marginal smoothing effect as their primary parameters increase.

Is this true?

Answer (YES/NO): YES